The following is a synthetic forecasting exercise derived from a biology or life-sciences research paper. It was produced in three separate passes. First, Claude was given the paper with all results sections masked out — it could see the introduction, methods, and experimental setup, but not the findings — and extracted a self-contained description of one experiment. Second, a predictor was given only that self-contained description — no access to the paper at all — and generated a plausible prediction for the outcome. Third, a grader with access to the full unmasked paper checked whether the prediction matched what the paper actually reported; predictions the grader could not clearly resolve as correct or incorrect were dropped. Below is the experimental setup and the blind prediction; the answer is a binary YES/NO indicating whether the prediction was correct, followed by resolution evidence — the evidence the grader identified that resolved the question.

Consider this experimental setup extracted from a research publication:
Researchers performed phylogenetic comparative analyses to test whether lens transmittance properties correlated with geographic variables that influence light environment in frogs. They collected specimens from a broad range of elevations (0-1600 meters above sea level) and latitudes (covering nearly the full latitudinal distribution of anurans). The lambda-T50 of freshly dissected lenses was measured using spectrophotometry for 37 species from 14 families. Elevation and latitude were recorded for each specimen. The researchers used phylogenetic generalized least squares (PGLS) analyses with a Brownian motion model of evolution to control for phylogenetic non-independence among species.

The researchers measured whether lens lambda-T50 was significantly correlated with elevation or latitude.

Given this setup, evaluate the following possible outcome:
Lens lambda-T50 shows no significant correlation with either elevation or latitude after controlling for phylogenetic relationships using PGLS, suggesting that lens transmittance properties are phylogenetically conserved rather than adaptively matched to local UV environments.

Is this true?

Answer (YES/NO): YES